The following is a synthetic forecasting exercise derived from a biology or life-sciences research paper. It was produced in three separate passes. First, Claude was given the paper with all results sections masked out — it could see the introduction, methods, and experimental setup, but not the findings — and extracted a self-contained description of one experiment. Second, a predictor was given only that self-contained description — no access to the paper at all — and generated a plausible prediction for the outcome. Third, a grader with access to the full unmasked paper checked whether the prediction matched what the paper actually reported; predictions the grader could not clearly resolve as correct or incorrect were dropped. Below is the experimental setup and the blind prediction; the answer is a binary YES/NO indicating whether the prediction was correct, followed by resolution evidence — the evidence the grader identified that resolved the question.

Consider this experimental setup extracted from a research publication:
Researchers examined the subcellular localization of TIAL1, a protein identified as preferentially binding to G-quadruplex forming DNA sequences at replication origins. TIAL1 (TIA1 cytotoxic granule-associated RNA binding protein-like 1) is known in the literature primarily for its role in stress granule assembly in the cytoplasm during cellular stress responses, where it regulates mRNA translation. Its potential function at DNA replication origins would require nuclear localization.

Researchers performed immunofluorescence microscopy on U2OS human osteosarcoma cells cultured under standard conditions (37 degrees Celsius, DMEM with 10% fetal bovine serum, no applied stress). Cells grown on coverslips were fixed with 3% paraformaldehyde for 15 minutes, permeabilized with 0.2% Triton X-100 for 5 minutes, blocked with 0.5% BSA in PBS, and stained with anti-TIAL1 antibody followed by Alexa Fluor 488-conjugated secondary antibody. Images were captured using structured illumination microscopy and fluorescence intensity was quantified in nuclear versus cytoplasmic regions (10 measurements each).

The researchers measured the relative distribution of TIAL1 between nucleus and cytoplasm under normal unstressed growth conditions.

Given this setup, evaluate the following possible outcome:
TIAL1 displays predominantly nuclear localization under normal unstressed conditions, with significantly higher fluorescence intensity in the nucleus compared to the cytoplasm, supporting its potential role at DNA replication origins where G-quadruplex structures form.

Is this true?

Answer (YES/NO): YES